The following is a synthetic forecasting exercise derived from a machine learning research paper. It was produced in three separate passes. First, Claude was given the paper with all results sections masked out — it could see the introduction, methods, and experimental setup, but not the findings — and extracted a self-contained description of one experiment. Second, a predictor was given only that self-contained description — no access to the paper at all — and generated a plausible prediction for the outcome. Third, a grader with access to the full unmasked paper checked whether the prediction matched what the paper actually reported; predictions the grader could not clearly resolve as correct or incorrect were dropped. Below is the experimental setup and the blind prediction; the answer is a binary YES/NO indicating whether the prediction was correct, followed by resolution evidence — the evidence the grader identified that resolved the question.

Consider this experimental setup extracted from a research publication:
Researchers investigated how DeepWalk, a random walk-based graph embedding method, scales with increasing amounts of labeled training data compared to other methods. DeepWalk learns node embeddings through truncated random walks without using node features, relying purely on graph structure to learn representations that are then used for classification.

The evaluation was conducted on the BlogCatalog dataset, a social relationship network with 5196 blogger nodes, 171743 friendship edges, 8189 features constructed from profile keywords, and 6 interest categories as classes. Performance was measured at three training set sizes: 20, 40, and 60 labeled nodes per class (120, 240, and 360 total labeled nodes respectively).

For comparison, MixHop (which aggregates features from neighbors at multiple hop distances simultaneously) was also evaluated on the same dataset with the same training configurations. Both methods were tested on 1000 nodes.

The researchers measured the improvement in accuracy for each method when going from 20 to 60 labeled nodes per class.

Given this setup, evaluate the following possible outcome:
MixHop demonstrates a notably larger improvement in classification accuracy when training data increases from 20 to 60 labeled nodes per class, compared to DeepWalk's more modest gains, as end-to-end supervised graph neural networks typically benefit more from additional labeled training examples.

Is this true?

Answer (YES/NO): NO